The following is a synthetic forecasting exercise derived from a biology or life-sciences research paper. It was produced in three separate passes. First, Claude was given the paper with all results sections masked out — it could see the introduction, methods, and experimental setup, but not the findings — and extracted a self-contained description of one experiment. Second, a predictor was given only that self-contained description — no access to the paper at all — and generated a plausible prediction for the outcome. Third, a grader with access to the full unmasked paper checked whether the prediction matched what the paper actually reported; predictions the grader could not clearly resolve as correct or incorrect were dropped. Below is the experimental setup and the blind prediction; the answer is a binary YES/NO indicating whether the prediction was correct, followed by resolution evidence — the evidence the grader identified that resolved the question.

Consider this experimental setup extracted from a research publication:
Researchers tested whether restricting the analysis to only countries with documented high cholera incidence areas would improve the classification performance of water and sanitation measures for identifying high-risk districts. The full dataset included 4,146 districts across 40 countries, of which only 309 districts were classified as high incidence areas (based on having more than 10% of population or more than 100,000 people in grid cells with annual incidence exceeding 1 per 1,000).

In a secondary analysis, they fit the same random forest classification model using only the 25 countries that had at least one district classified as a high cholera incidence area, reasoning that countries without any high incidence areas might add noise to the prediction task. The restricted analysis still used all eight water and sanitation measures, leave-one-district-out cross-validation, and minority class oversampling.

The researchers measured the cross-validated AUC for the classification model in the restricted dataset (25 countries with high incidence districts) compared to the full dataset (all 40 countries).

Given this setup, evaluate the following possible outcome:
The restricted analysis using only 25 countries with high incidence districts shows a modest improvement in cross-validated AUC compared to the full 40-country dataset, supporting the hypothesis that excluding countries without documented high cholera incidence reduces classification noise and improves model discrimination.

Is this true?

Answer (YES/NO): NO